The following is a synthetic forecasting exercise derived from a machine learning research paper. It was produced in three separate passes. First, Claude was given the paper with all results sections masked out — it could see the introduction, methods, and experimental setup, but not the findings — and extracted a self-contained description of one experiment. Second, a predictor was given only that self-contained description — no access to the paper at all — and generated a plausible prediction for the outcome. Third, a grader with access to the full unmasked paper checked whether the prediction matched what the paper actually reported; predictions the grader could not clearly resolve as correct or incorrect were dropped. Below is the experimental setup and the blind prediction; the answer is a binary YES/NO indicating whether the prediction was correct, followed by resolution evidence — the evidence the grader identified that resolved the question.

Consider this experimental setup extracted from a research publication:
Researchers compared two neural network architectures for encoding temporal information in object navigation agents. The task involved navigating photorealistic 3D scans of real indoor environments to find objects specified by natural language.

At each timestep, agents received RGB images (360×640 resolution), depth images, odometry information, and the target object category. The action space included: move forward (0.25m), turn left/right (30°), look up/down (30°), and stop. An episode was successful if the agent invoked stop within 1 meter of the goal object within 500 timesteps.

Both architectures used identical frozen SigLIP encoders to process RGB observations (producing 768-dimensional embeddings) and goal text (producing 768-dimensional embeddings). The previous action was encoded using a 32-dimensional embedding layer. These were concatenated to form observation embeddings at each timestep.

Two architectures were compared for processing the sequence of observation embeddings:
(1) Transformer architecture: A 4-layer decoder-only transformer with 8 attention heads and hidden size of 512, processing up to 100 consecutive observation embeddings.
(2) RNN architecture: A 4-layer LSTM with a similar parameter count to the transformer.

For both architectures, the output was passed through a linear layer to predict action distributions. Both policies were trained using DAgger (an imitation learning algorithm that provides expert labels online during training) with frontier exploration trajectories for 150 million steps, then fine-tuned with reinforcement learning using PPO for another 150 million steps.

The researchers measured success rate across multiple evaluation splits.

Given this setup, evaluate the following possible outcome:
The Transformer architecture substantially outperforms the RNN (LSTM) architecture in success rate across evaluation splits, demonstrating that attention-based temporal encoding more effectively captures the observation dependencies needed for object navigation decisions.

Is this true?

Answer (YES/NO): YES